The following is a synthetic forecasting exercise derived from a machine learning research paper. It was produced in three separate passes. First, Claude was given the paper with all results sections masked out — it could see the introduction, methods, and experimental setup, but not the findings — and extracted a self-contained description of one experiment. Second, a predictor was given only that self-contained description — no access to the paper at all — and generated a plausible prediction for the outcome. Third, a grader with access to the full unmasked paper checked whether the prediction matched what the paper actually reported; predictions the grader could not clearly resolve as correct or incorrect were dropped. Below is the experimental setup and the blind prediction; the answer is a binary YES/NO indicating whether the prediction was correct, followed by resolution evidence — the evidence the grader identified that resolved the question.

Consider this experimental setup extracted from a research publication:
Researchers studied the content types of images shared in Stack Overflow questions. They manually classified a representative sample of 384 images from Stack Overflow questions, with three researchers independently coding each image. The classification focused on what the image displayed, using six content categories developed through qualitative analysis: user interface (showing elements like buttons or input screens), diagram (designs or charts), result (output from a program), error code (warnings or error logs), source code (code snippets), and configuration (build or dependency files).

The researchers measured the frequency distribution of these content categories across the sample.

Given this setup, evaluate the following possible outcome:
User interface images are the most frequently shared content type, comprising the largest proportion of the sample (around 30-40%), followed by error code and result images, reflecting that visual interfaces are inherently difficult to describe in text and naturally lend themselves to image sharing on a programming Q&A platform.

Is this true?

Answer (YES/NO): NO